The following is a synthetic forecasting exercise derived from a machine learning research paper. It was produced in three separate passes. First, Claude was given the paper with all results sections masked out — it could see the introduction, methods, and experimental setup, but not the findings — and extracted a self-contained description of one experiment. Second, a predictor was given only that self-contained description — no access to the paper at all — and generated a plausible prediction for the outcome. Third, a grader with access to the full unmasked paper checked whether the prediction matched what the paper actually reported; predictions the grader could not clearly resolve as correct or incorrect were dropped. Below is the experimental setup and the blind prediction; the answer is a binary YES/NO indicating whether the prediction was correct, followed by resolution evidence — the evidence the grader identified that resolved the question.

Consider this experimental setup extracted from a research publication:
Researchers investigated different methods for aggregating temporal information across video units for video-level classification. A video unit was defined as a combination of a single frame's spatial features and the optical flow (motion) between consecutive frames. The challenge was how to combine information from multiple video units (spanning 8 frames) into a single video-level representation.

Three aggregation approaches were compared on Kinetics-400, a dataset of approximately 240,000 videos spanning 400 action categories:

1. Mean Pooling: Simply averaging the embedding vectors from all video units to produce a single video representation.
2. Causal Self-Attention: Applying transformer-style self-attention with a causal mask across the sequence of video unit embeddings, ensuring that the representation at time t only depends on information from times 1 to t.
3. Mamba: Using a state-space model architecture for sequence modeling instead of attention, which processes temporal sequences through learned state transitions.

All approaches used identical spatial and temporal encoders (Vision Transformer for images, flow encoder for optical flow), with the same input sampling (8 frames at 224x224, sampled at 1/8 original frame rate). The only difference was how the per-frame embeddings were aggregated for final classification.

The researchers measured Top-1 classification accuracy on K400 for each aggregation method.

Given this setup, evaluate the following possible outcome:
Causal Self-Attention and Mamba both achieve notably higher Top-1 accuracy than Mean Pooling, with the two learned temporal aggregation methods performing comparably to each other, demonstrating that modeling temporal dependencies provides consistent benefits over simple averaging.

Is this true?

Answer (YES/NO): NO